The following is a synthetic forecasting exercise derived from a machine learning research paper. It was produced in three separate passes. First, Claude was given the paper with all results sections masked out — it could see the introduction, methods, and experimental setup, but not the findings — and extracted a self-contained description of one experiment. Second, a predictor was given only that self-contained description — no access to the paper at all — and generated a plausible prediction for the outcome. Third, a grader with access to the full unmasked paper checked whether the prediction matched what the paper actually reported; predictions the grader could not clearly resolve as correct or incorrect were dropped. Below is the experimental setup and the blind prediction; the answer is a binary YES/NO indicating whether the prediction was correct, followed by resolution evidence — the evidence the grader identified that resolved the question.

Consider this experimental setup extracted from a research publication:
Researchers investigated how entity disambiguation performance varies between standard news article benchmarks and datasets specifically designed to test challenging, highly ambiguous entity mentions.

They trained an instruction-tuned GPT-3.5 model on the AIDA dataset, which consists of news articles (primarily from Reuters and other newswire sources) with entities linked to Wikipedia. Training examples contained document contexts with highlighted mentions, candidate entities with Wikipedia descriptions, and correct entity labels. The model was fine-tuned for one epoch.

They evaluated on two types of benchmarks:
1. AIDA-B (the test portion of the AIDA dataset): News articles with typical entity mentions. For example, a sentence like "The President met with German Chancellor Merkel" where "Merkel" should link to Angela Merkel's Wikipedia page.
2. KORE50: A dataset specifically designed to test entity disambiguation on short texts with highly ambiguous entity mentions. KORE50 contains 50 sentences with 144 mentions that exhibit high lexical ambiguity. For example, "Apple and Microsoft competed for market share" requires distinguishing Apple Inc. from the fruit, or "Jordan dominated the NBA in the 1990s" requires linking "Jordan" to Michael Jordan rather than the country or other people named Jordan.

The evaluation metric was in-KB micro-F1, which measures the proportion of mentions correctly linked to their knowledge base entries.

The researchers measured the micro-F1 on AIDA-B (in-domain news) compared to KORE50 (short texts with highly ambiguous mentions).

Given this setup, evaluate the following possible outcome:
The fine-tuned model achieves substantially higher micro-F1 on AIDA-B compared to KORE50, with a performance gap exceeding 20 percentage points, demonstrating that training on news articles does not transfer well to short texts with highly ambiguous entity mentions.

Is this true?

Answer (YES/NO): YES